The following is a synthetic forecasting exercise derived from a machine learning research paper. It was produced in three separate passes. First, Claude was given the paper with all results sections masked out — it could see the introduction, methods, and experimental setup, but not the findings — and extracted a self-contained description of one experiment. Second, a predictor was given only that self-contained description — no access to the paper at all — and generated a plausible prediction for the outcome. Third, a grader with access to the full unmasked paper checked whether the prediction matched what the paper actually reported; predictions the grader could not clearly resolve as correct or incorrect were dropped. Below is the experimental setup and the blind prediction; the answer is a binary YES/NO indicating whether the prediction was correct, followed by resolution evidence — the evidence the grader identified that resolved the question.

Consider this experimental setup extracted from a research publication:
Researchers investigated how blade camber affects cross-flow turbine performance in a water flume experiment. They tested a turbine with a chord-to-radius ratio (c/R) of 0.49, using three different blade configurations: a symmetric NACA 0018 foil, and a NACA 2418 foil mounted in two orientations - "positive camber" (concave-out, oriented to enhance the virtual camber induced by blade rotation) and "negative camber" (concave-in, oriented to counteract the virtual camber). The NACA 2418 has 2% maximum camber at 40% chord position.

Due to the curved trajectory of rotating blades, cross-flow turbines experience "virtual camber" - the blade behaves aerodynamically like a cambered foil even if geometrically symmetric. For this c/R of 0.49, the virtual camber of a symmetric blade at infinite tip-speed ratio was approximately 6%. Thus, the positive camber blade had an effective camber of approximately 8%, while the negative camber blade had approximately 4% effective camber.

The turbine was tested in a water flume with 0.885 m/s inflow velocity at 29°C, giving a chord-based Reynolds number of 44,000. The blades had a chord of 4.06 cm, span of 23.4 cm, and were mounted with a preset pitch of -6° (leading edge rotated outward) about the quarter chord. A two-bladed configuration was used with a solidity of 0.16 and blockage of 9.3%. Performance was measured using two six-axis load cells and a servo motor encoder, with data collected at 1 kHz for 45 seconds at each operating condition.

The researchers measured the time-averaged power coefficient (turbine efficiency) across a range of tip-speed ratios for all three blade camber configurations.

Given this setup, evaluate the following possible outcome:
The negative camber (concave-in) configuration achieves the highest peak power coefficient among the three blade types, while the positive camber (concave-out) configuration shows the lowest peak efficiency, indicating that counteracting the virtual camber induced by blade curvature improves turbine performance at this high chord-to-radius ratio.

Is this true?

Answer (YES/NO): NO